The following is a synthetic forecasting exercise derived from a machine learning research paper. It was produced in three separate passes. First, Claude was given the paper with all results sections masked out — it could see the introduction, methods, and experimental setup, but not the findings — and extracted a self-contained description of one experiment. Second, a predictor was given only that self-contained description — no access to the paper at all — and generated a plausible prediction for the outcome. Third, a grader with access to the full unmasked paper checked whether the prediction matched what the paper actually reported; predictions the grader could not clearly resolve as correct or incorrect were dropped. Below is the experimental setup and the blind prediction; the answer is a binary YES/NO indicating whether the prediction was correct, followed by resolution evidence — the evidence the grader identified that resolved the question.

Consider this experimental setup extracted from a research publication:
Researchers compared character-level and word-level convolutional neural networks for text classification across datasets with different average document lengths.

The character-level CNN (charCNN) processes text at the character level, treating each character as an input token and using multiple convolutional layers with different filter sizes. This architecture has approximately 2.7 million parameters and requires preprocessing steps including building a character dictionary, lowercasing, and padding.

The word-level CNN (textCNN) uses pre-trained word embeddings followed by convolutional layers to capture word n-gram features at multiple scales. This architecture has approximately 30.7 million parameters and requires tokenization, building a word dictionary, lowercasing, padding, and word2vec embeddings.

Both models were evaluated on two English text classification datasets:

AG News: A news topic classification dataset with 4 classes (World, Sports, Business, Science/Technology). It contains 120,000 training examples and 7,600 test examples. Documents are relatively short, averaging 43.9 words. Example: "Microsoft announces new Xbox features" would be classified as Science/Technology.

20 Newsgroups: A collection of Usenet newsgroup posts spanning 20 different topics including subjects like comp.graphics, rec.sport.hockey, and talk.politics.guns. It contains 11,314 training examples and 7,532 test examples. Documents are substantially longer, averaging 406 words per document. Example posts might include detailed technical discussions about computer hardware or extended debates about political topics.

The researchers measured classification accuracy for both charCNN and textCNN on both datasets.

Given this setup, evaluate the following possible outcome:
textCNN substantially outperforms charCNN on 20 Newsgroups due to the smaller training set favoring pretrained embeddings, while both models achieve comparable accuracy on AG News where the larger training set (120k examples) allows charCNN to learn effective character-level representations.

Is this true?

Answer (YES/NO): NO